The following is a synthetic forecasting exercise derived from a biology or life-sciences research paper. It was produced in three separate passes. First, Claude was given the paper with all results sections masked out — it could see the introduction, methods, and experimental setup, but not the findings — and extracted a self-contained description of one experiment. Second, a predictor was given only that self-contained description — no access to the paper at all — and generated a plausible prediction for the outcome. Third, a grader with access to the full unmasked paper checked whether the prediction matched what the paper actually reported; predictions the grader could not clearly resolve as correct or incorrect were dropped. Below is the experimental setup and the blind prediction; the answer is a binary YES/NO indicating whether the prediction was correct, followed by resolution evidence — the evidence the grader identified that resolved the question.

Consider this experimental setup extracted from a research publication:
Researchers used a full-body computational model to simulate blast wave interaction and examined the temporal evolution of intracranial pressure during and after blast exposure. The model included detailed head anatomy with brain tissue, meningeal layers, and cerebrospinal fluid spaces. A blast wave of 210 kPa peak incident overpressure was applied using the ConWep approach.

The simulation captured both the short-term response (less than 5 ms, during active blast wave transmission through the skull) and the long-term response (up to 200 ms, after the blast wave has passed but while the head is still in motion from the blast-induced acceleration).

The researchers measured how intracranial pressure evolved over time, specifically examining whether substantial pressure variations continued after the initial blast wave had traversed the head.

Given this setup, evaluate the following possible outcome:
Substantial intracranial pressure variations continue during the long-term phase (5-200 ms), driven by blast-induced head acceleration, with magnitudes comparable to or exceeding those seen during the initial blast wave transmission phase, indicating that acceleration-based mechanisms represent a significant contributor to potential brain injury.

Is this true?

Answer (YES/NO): NO